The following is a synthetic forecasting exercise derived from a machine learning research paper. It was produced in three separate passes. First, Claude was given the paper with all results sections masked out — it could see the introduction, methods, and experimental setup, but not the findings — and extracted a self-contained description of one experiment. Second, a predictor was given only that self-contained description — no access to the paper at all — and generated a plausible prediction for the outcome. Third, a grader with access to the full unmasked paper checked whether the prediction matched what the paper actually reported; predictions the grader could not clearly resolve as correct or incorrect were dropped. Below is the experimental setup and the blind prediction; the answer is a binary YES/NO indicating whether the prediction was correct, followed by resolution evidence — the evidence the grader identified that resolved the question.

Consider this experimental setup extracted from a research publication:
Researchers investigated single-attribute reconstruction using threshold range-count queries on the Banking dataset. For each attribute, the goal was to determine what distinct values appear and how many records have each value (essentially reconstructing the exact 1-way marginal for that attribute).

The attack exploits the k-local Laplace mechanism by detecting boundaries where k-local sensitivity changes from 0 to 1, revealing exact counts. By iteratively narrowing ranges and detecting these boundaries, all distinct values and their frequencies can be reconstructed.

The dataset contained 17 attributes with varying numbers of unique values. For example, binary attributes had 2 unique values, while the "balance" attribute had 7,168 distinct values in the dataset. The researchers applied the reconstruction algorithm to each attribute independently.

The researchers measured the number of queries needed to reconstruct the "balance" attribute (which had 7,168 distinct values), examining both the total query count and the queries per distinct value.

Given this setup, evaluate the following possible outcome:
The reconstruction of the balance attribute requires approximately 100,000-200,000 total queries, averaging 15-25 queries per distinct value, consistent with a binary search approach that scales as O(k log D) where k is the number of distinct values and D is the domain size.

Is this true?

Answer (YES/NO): NO